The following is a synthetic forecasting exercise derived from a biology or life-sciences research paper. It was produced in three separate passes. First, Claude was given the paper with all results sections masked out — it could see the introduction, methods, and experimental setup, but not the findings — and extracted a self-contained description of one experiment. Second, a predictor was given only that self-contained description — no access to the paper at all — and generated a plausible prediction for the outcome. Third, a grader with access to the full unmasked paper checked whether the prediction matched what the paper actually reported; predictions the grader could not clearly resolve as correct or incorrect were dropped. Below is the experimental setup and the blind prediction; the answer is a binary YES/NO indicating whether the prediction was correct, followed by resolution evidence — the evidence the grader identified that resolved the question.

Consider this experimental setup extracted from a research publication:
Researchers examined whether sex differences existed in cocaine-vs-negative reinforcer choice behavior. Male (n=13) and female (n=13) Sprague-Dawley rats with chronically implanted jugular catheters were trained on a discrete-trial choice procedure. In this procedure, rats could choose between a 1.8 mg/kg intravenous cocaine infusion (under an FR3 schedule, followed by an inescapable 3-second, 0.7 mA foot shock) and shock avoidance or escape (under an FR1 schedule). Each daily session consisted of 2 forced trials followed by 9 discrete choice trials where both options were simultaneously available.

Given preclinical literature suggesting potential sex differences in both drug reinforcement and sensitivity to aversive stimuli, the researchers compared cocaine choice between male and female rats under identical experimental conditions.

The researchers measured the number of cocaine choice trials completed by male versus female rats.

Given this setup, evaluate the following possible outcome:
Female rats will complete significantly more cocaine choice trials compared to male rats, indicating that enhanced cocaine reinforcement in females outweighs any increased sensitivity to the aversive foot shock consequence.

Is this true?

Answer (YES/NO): NO